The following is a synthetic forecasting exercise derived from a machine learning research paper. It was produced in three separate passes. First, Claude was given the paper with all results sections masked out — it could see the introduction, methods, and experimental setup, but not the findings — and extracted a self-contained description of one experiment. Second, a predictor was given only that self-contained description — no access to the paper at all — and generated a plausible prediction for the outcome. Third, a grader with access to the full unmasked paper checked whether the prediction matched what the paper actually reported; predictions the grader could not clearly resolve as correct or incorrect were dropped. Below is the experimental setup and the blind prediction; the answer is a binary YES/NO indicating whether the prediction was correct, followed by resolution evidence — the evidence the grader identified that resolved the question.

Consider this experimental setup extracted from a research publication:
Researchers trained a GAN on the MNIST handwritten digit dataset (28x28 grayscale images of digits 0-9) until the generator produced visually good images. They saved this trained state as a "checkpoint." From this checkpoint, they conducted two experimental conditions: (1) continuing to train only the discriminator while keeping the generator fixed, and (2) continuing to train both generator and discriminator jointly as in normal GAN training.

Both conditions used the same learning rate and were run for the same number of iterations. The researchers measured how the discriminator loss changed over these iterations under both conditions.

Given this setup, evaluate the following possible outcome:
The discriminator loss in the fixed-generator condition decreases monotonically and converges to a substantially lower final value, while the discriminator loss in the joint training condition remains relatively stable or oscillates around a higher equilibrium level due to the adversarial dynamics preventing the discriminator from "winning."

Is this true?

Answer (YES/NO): YES